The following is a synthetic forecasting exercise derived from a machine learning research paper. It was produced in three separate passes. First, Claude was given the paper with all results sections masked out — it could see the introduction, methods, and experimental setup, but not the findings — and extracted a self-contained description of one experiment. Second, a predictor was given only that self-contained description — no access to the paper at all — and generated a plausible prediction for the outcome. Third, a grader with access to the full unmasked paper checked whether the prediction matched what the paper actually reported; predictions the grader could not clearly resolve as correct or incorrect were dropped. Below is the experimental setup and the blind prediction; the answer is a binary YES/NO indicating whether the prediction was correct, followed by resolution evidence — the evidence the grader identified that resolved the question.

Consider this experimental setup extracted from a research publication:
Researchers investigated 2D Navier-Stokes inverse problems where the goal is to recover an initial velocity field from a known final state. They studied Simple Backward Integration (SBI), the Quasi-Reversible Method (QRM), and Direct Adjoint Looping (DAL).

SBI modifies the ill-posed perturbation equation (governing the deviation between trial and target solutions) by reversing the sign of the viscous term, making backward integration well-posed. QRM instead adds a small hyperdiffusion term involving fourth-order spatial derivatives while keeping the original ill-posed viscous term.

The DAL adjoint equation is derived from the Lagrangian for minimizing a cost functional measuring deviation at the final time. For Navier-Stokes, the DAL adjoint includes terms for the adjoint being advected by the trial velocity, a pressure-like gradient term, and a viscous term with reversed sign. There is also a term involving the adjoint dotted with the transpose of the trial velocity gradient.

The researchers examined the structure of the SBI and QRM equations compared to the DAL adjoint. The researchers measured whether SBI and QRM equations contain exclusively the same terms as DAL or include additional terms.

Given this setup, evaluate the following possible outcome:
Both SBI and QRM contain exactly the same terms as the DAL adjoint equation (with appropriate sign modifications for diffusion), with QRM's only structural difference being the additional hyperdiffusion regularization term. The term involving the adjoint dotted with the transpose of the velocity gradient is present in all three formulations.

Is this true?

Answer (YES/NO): NO